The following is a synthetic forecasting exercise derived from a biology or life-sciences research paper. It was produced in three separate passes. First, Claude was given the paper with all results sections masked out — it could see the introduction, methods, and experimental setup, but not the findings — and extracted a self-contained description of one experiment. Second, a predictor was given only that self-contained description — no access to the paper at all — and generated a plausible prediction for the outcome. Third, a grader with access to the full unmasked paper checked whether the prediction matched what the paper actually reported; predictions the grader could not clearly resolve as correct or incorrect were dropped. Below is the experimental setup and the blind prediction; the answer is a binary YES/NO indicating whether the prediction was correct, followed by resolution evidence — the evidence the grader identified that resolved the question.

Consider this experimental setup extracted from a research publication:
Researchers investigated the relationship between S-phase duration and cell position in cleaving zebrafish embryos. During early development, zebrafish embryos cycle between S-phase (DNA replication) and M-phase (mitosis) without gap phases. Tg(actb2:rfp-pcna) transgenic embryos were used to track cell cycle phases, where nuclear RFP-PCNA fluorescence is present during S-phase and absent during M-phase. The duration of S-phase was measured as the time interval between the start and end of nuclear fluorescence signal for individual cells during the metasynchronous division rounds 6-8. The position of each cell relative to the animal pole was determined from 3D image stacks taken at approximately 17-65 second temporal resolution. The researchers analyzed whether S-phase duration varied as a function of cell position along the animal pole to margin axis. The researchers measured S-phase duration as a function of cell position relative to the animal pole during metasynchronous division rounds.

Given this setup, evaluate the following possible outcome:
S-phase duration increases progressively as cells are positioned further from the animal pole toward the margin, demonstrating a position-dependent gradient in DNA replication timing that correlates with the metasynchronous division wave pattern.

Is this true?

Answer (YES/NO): YES